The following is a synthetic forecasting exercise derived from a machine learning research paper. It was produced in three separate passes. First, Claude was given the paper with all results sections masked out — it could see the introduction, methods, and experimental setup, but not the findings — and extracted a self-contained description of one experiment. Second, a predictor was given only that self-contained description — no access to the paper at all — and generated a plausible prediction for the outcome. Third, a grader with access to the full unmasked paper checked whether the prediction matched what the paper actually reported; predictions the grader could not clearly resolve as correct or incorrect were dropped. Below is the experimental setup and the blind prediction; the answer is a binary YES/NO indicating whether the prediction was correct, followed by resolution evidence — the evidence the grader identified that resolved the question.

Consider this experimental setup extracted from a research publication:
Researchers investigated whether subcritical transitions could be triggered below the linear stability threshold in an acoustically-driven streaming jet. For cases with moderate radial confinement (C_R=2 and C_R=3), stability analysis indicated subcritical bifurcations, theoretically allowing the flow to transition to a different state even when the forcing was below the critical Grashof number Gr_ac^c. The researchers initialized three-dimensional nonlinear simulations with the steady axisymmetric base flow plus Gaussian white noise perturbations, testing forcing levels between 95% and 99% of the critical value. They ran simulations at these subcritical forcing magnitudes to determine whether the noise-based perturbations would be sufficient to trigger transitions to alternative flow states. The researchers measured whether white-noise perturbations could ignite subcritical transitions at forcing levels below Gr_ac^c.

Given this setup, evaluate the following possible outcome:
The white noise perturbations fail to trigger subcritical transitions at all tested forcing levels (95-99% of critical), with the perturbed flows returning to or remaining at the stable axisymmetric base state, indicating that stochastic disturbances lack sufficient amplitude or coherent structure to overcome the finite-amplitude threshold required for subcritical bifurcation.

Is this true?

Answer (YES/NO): YES